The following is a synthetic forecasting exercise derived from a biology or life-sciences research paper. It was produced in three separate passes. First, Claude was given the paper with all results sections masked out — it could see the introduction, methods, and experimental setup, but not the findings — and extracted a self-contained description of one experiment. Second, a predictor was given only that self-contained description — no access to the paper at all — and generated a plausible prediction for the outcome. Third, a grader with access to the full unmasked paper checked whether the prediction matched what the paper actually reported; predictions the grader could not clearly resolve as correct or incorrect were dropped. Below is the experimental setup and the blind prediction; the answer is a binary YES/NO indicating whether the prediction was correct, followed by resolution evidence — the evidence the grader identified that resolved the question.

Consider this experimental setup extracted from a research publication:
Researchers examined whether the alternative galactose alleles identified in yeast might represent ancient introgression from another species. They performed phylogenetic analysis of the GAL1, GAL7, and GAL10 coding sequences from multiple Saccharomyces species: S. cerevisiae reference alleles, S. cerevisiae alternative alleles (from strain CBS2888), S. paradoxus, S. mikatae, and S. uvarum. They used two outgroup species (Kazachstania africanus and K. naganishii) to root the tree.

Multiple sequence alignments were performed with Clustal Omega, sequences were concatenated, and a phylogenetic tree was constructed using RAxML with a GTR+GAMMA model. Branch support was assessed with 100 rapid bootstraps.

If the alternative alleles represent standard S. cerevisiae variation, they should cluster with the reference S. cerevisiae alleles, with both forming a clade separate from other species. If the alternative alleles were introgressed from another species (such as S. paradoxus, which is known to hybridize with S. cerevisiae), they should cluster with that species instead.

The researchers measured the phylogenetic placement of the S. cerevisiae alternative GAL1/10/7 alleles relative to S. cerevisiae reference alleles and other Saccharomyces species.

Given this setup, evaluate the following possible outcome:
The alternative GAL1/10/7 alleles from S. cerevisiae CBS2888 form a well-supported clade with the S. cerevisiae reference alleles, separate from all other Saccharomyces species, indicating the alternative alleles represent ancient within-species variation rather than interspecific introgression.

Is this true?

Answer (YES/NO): NO